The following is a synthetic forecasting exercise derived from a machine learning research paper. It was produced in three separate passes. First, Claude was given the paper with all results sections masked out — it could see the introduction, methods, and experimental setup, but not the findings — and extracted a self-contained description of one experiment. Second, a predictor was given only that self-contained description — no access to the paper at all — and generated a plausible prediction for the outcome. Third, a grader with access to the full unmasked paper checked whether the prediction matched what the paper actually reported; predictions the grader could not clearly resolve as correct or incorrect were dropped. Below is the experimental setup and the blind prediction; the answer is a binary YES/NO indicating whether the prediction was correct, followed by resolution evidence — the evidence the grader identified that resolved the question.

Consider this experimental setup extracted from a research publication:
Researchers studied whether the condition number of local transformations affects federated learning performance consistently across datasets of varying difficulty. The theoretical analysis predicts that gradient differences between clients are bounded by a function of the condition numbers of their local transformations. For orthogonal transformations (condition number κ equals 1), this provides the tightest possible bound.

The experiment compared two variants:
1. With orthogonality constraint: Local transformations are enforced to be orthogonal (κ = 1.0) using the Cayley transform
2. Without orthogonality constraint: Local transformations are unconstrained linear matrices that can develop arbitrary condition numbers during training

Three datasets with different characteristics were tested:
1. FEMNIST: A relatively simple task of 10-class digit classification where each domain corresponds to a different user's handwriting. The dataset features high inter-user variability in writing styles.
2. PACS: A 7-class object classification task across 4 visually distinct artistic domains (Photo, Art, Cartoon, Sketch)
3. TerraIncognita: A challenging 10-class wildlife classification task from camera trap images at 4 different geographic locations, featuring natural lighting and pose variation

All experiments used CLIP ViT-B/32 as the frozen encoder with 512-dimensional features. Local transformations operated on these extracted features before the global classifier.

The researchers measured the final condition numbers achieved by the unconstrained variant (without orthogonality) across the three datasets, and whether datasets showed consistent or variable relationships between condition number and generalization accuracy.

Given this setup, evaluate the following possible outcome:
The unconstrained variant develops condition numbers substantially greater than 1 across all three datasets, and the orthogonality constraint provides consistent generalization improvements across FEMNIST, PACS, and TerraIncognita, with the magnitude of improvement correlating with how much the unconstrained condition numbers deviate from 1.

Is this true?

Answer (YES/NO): NO